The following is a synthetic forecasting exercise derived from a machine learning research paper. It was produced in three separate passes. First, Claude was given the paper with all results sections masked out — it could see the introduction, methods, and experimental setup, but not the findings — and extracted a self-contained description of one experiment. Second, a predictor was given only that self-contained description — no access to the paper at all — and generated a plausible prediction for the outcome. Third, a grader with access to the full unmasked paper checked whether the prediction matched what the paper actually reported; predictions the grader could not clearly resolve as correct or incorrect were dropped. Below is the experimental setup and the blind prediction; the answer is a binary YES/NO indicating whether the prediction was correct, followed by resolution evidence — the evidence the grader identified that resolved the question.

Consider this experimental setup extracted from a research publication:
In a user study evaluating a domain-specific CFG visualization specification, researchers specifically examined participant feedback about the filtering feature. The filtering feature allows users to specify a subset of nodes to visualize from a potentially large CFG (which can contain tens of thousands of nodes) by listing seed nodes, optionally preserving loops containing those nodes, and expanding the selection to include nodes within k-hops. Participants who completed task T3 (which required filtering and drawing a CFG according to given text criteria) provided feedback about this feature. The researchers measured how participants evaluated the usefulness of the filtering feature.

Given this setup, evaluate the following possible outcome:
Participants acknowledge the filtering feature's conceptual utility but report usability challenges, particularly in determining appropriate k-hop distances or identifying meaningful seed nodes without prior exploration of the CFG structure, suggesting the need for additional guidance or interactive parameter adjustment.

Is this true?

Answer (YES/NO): NO